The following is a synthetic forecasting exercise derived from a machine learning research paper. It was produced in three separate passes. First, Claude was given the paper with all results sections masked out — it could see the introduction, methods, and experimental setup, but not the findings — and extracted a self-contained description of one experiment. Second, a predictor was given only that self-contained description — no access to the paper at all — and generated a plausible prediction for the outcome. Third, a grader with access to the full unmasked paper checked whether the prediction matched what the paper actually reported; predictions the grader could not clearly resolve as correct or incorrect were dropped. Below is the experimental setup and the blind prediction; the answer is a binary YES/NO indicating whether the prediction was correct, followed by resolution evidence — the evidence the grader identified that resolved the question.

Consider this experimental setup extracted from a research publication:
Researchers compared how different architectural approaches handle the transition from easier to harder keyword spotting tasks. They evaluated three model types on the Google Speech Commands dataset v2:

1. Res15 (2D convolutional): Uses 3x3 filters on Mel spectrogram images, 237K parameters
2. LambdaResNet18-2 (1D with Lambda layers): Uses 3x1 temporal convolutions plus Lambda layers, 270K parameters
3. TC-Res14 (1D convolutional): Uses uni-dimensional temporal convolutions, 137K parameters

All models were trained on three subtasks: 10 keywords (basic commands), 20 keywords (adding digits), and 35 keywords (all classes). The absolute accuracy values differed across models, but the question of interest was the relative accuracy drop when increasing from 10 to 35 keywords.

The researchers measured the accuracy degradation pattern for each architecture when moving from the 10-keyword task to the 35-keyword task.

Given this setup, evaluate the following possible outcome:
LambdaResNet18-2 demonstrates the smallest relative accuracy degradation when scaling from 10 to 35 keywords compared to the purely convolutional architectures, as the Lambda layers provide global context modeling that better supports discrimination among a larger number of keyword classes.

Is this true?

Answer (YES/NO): NO